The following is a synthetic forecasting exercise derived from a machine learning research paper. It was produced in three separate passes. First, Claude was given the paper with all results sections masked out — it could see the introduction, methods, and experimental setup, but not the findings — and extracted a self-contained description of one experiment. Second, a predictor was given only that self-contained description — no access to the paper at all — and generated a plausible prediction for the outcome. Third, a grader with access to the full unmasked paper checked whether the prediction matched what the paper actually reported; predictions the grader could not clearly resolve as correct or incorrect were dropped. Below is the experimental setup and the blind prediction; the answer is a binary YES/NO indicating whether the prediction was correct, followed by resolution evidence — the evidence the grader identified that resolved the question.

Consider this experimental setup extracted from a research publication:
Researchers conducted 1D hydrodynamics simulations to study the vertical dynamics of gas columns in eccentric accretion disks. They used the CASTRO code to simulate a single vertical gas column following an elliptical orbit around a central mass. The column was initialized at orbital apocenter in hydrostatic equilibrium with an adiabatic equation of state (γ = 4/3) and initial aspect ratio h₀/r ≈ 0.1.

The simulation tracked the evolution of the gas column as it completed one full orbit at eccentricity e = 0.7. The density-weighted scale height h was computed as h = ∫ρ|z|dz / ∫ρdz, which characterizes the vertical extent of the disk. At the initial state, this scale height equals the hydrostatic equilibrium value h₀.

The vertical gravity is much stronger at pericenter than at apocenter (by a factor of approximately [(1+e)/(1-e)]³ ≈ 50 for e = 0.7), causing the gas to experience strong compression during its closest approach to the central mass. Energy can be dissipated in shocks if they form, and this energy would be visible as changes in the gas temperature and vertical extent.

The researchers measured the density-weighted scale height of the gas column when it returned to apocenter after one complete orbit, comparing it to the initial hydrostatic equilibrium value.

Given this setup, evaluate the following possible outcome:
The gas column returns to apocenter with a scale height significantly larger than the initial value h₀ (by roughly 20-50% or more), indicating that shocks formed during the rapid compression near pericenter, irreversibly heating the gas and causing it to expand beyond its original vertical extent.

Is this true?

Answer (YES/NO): YES